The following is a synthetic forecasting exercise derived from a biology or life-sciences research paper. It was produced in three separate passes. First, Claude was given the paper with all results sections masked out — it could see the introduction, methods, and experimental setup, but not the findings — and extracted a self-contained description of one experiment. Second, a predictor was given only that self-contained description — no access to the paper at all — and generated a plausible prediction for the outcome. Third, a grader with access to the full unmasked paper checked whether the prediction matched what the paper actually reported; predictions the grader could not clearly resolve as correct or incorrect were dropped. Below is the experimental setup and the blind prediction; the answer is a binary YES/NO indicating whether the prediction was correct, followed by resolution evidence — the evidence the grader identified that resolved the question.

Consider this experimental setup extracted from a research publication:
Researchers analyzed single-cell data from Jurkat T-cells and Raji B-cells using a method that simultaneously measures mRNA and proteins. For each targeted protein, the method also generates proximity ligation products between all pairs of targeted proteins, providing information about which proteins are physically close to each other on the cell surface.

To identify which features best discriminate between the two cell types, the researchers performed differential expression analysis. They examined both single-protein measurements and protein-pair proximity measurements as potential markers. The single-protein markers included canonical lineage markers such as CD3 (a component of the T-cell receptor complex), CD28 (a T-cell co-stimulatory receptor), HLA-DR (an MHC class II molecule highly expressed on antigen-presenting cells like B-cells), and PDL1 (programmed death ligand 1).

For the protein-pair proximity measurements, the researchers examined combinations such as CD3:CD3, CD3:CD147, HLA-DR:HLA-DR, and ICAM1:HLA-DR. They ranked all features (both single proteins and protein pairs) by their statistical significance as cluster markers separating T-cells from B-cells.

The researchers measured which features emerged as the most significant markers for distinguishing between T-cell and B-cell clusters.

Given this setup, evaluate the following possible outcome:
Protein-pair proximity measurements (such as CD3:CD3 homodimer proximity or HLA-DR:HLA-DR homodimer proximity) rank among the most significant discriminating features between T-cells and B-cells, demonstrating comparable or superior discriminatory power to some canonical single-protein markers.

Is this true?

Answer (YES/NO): YES